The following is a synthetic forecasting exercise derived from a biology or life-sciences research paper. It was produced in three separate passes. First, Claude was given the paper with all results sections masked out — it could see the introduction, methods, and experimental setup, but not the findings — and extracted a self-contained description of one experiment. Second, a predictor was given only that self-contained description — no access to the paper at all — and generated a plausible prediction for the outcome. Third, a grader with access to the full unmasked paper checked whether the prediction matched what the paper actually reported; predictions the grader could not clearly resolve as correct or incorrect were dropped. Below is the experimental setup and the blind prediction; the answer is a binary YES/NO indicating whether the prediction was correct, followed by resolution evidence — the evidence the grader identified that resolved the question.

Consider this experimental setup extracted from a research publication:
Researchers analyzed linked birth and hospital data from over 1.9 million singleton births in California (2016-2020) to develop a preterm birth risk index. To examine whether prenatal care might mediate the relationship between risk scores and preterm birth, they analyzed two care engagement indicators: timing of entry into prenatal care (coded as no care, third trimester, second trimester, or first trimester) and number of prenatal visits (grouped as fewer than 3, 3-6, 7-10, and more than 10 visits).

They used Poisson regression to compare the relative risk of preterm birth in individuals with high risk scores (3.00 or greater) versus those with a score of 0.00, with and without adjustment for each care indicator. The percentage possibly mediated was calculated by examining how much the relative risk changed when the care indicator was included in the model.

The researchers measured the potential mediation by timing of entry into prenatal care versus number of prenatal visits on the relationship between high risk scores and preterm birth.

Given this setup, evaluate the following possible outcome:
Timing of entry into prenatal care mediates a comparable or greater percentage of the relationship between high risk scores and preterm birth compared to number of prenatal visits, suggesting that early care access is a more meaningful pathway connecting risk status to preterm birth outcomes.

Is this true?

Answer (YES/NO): NO